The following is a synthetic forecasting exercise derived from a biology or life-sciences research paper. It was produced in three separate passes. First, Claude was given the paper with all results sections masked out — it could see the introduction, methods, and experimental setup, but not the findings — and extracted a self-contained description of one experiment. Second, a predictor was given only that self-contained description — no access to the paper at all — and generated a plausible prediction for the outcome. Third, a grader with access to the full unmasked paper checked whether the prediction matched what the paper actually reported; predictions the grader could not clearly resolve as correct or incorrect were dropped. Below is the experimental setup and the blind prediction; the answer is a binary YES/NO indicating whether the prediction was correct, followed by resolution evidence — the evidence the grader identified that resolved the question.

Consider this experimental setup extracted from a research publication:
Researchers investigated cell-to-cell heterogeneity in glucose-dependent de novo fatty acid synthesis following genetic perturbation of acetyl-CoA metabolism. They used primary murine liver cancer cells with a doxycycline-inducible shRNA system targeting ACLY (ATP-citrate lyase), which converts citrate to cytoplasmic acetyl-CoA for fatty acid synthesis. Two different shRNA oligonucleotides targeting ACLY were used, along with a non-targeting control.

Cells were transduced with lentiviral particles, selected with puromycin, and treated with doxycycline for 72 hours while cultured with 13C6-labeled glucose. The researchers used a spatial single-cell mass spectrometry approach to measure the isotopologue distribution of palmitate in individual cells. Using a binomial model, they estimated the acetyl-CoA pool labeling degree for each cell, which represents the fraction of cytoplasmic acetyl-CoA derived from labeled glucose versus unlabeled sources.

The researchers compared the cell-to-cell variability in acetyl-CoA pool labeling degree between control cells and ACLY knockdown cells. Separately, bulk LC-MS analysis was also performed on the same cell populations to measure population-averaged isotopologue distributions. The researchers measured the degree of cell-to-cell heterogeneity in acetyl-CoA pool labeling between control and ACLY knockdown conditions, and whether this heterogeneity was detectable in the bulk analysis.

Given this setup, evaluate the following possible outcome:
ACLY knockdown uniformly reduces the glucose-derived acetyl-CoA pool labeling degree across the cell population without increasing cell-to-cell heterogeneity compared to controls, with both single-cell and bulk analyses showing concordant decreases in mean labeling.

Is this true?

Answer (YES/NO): NO